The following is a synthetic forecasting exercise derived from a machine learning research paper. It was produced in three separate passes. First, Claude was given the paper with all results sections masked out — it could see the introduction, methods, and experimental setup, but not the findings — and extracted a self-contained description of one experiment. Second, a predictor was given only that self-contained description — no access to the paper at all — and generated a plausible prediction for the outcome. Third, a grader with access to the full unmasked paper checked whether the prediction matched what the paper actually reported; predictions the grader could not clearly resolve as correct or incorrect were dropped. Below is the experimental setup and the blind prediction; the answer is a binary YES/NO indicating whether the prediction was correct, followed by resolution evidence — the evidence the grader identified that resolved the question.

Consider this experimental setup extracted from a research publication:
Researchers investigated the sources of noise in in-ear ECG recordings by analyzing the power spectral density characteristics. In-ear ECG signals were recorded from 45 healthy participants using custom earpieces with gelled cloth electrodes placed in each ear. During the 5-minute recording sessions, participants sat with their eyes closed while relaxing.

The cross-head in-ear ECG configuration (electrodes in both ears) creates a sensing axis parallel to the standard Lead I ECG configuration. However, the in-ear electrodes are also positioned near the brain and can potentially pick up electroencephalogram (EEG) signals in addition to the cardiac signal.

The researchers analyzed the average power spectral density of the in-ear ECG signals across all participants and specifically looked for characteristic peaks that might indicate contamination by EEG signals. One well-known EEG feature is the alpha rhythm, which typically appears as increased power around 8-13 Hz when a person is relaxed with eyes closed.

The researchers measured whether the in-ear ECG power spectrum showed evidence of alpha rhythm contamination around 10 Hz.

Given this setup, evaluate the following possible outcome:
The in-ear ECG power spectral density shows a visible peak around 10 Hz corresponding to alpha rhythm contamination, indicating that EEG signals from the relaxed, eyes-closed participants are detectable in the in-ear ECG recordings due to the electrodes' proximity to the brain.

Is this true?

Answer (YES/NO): YES